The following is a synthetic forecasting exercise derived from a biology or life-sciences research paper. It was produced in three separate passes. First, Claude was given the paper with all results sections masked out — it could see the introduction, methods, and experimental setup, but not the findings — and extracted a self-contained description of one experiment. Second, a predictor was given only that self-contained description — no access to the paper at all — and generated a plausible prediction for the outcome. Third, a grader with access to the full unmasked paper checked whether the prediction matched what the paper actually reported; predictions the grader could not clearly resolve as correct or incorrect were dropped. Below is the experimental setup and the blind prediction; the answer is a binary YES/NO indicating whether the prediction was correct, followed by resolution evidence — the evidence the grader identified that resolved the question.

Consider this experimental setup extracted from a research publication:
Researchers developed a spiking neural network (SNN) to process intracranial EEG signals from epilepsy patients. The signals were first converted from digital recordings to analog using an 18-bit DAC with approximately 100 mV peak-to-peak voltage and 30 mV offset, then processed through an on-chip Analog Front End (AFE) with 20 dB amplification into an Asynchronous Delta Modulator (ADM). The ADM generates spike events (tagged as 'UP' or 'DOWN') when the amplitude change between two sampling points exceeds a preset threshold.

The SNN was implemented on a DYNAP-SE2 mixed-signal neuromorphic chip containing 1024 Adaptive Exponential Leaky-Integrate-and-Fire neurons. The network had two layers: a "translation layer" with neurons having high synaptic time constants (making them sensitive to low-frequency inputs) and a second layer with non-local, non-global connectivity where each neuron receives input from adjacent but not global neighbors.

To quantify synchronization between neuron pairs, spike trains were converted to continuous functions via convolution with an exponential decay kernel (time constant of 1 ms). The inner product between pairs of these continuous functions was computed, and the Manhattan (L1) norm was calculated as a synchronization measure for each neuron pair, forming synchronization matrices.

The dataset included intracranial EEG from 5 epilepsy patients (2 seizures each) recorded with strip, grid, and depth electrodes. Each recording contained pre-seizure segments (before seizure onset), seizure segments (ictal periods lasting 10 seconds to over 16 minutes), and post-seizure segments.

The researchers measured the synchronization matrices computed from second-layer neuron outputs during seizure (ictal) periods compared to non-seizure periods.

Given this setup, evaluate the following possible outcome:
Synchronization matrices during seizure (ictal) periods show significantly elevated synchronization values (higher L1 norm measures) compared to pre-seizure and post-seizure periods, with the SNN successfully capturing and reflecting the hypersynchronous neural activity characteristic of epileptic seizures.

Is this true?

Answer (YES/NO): YES